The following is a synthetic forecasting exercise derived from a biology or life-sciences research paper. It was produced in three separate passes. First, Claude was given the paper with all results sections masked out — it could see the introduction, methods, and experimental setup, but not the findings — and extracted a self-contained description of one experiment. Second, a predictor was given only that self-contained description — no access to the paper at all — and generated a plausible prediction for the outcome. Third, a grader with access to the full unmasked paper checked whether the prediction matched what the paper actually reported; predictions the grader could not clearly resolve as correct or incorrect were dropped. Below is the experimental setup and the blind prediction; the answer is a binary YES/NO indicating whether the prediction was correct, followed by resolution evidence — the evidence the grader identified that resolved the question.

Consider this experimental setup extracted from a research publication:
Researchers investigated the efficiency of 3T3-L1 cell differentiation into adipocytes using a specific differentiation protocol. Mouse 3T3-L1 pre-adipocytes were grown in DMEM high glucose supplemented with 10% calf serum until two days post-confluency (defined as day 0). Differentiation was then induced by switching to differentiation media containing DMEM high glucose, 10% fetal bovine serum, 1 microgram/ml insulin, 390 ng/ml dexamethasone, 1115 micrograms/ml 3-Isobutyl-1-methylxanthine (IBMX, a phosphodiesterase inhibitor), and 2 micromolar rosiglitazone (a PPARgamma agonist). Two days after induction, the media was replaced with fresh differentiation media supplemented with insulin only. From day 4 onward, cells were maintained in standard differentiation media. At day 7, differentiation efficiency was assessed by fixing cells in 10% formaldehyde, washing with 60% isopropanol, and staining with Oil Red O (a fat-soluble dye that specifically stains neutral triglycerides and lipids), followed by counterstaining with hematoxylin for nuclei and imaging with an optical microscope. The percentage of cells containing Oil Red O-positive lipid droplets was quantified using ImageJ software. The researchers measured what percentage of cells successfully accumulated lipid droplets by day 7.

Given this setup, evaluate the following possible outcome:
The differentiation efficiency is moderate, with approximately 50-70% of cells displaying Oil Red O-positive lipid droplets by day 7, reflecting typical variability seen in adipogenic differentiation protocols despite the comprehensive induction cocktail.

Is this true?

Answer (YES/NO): NO